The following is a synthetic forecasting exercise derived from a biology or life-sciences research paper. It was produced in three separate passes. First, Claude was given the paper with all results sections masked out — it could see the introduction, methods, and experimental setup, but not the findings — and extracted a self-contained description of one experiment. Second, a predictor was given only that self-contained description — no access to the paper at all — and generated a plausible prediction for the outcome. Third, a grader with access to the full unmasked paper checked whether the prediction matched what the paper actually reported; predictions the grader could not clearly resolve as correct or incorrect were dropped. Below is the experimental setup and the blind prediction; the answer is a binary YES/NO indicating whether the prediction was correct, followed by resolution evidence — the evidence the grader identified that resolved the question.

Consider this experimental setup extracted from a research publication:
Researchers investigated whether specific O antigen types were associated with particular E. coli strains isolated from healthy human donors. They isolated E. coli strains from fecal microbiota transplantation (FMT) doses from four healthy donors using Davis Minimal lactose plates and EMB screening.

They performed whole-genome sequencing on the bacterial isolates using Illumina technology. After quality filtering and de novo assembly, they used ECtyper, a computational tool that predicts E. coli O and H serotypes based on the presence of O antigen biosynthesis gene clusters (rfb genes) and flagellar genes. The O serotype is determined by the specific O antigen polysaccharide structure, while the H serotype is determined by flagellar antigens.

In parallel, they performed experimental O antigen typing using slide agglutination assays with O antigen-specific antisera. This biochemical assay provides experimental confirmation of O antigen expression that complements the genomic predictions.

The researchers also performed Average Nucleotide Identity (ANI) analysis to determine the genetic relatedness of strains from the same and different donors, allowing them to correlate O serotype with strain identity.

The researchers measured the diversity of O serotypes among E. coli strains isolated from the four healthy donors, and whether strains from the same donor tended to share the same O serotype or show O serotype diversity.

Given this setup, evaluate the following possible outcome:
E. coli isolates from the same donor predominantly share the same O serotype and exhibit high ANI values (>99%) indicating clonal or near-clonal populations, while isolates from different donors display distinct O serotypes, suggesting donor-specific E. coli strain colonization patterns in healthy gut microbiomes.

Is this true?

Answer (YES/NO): NO